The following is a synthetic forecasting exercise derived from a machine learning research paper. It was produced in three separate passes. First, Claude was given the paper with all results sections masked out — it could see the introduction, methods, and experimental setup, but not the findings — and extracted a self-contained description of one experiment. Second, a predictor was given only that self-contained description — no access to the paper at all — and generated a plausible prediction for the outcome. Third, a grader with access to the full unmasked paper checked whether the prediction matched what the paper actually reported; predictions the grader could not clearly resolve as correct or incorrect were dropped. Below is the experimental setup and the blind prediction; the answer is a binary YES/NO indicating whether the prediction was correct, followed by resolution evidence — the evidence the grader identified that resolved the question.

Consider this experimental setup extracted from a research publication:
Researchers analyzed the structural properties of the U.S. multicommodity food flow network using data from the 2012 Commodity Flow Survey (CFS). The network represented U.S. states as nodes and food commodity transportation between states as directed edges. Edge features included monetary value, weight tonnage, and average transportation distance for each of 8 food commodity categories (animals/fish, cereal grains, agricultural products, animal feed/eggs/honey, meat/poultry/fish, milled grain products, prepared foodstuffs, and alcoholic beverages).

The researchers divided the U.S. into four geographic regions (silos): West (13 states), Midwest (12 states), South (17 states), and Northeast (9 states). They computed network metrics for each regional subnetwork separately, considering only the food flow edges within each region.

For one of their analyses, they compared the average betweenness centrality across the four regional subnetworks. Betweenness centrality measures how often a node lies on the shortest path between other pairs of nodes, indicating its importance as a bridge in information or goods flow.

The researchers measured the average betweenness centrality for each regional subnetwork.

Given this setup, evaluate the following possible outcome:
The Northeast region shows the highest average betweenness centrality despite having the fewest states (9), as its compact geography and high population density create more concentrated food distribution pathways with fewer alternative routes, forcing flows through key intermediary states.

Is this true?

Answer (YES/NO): NO